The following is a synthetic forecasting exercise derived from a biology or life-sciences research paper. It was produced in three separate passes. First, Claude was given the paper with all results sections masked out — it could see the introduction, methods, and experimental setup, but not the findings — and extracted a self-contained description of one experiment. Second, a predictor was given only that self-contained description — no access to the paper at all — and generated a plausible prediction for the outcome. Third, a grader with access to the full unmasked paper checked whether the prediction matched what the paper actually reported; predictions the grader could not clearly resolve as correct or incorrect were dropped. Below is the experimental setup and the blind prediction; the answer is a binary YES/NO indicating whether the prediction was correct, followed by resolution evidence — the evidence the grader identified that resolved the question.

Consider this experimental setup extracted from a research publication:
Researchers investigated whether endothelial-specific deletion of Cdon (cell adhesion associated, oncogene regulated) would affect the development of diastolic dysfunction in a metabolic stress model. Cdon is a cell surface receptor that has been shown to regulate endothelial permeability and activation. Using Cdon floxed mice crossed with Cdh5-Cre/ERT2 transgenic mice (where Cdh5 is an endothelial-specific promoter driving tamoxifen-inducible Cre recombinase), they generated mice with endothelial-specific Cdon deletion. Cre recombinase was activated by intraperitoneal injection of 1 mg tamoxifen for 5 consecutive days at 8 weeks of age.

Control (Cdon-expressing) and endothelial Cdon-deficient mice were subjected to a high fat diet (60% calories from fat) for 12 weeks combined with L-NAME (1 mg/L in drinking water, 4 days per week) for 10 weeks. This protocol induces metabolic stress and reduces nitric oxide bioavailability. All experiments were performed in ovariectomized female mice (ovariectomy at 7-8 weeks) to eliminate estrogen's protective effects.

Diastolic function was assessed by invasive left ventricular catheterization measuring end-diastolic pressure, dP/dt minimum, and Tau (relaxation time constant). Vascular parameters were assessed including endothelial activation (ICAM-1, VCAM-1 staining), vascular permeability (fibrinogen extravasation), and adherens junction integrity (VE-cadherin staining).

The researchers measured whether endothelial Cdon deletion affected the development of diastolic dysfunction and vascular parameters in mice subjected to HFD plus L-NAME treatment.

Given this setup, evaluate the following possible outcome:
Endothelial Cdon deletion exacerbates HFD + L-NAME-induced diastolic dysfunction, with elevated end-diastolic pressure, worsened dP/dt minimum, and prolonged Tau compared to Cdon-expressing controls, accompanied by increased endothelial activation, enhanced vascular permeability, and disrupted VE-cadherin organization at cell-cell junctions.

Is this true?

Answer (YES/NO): NO